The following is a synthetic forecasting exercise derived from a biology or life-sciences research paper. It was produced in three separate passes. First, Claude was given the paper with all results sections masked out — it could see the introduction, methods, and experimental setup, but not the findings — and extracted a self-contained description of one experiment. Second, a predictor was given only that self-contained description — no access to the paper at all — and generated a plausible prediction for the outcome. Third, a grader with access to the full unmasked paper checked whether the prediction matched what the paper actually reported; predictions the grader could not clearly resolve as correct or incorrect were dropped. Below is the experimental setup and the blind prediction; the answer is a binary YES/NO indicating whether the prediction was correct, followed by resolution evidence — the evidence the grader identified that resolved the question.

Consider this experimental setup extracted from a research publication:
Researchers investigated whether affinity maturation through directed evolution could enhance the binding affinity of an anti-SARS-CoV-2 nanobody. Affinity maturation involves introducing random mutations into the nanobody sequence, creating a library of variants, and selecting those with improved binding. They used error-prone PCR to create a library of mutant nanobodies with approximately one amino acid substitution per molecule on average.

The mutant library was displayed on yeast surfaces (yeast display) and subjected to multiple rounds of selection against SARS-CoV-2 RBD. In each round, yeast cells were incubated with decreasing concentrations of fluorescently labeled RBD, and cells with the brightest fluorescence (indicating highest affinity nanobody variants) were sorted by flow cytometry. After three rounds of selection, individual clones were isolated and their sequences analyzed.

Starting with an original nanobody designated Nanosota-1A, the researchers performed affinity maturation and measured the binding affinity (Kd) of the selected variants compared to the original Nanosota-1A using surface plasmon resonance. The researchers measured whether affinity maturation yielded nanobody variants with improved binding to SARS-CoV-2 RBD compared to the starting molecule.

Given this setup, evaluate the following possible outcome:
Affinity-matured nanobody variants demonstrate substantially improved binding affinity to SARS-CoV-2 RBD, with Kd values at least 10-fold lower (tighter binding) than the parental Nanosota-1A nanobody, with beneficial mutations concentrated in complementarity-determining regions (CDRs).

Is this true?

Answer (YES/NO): NO